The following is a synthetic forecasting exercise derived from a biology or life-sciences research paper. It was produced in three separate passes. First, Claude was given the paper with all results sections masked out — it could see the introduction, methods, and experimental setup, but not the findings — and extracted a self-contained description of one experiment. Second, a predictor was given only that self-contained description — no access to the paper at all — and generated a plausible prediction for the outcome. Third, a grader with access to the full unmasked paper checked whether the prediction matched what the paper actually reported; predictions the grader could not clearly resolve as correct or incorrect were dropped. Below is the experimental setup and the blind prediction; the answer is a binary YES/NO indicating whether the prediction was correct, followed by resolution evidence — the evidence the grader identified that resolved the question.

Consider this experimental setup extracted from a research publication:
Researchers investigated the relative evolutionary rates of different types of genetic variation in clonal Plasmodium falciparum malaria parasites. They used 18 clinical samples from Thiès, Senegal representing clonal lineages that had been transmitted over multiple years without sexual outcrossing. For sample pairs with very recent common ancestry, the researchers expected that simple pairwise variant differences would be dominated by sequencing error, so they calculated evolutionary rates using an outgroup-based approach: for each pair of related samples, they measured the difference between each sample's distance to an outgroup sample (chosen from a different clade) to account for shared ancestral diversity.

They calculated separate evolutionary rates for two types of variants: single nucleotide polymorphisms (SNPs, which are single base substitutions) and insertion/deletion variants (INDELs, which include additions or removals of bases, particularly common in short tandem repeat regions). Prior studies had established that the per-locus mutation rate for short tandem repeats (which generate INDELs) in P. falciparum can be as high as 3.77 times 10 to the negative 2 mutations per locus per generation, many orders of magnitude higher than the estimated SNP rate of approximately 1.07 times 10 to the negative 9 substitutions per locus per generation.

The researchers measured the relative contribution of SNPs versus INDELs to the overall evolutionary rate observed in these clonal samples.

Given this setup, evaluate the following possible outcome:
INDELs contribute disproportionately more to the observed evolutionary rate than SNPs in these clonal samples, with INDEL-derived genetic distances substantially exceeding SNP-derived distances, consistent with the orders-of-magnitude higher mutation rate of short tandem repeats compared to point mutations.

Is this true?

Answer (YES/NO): NO